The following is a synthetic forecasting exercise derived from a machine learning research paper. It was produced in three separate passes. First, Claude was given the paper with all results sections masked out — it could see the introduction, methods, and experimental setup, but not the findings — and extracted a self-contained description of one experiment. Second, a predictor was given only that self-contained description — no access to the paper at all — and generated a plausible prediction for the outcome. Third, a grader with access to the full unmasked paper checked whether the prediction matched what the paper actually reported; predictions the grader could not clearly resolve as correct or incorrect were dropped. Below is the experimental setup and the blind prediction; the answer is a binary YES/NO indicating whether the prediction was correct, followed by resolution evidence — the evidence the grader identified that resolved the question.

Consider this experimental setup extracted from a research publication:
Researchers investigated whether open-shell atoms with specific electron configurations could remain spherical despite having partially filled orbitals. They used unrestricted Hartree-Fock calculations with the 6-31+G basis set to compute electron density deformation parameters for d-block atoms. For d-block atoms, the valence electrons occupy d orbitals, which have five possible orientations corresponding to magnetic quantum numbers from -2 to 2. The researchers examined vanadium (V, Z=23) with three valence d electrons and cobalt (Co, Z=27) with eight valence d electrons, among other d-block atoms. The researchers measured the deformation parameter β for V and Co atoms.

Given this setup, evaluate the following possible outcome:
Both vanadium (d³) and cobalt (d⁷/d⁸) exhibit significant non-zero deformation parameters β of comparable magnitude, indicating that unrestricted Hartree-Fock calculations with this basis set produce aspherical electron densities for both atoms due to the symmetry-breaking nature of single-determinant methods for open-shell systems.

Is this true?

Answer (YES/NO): NO